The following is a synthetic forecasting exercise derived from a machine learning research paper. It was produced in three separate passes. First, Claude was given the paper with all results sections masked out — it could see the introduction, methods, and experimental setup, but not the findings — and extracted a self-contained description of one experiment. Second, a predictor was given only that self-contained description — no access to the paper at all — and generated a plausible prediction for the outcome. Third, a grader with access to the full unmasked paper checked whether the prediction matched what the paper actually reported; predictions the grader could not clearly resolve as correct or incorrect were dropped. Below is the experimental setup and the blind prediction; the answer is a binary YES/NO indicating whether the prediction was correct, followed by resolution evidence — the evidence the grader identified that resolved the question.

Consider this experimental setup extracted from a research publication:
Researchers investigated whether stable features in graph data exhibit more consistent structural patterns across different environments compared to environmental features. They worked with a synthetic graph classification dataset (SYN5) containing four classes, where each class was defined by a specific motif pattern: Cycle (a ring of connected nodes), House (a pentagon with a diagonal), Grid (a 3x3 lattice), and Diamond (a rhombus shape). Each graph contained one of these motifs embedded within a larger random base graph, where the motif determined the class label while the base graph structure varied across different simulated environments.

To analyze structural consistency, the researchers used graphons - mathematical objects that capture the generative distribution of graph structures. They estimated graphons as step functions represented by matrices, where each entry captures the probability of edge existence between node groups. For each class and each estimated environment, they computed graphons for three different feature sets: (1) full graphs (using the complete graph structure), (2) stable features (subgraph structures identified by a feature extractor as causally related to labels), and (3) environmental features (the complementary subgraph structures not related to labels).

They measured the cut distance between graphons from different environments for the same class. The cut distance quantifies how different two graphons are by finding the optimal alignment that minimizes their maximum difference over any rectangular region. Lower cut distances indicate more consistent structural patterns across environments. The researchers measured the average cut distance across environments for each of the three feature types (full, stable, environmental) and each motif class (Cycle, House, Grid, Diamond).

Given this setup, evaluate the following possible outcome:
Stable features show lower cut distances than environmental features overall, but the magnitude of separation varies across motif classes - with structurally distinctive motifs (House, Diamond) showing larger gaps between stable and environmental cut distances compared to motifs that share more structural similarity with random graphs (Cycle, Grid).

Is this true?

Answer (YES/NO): NO